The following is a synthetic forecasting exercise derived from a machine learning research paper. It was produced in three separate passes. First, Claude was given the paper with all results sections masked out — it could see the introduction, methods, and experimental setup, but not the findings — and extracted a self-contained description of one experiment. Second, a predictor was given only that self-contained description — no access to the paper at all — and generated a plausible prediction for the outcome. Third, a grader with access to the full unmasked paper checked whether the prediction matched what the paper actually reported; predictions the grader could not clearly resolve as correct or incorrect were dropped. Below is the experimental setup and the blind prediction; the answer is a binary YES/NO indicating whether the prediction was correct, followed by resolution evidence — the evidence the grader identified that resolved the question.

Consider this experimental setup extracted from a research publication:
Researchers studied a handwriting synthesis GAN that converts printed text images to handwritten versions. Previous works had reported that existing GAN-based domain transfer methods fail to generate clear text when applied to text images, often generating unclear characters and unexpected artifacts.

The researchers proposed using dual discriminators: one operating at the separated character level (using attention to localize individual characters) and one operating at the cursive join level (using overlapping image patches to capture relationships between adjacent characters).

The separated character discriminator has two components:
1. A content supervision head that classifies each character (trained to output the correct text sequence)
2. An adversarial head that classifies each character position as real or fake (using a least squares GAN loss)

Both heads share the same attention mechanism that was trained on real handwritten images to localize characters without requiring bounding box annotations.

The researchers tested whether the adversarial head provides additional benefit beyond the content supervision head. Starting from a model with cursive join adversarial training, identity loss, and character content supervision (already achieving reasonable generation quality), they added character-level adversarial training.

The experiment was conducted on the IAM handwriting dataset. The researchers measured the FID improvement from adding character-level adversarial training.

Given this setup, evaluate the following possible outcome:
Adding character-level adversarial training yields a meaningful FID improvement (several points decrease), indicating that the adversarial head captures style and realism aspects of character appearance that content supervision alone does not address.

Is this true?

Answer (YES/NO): NO